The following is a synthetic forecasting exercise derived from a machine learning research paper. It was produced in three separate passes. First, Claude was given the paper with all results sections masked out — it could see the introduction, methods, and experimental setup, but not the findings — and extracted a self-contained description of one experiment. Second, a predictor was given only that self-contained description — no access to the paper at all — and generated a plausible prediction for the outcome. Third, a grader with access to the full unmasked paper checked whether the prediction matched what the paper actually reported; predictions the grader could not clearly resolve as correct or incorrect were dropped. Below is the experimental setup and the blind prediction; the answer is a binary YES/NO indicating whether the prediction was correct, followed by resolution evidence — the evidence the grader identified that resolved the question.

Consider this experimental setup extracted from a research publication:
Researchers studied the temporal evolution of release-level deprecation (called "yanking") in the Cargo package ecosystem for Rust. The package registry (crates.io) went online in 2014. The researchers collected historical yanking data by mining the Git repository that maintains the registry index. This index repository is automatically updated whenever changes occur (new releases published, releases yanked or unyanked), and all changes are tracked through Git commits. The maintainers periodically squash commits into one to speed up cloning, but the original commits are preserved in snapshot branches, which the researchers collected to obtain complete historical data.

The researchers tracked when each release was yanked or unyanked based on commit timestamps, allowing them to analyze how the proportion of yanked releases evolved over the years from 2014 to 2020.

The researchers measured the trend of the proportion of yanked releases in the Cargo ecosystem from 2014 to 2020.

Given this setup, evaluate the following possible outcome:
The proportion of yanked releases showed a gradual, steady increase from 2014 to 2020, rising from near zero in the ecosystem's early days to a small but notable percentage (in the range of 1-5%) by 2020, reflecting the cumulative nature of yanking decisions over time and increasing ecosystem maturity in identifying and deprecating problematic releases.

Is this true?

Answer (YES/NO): YES